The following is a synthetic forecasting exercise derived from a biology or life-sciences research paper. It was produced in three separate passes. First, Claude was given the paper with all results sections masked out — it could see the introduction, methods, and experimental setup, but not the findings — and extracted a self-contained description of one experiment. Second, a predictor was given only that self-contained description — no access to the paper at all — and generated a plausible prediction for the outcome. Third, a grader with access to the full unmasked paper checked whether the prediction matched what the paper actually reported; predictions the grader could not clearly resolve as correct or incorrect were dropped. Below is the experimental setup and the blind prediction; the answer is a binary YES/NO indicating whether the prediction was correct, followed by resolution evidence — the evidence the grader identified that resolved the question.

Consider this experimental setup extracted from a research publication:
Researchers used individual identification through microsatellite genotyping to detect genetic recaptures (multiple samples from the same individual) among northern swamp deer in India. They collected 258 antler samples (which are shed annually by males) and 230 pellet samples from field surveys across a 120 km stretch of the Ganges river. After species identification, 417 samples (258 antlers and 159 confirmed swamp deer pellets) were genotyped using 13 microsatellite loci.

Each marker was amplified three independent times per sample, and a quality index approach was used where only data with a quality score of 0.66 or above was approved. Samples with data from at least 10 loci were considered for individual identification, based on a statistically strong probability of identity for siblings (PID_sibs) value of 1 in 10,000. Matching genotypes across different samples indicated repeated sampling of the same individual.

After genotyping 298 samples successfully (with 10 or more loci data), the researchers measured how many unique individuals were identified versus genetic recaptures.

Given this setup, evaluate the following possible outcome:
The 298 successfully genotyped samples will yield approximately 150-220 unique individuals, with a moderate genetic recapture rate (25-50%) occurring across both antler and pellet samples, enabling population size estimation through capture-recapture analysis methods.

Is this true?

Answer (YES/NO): NO